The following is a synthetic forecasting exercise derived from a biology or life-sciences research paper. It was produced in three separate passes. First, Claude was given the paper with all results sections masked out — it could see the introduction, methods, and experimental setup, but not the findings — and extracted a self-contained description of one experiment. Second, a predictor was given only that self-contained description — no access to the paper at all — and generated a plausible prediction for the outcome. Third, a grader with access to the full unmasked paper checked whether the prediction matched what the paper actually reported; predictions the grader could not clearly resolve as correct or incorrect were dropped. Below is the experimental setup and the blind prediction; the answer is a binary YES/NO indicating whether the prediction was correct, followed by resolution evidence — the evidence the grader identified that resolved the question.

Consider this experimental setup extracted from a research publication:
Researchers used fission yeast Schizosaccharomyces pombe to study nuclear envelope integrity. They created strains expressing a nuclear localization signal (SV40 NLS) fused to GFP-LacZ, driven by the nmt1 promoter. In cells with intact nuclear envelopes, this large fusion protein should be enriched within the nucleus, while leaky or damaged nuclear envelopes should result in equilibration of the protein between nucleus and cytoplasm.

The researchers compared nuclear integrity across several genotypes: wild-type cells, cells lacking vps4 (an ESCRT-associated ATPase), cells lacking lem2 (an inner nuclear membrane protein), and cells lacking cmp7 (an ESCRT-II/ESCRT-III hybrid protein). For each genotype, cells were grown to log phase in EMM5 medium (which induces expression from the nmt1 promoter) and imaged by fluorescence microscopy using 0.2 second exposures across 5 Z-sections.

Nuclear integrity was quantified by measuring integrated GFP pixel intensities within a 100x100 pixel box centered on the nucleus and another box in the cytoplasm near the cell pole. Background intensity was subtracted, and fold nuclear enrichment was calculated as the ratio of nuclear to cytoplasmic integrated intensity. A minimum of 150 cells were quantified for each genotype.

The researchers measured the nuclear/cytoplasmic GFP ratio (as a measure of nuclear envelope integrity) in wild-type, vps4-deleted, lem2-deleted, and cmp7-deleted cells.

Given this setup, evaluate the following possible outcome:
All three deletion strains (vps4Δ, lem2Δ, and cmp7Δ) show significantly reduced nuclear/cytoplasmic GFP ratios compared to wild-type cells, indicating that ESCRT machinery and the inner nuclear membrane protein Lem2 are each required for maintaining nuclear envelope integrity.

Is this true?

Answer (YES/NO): NO